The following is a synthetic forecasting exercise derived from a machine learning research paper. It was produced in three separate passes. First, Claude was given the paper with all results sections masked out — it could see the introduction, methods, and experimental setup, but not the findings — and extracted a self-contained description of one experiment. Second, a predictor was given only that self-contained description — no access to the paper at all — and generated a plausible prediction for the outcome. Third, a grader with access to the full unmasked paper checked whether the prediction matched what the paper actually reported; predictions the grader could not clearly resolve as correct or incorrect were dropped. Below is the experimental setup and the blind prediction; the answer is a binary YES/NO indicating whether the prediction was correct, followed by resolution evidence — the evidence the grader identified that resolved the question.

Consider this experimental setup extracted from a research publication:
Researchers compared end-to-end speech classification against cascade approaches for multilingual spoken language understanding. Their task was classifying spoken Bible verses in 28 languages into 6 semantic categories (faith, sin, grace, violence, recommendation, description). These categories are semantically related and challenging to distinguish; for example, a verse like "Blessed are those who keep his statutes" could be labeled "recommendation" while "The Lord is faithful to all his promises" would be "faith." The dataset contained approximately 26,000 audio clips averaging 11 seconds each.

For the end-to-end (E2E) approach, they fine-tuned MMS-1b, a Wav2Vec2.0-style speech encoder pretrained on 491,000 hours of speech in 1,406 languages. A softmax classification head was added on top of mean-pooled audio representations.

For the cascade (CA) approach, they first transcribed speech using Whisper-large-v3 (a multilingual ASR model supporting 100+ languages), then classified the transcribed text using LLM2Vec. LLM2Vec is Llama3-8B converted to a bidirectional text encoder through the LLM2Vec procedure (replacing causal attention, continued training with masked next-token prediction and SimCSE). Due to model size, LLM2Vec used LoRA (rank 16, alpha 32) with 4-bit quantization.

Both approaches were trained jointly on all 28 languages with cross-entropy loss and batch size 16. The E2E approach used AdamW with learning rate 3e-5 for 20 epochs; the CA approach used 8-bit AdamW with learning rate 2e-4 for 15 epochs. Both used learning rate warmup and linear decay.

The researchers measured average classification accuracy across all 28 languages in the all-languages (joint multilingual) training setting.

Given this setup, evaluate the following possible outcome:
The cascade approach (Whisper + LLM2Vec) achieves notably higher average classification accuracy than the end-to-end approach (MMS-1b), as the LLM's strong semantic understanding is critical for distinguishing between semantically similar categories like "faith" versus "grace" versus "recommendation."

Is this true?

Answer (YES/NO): NO